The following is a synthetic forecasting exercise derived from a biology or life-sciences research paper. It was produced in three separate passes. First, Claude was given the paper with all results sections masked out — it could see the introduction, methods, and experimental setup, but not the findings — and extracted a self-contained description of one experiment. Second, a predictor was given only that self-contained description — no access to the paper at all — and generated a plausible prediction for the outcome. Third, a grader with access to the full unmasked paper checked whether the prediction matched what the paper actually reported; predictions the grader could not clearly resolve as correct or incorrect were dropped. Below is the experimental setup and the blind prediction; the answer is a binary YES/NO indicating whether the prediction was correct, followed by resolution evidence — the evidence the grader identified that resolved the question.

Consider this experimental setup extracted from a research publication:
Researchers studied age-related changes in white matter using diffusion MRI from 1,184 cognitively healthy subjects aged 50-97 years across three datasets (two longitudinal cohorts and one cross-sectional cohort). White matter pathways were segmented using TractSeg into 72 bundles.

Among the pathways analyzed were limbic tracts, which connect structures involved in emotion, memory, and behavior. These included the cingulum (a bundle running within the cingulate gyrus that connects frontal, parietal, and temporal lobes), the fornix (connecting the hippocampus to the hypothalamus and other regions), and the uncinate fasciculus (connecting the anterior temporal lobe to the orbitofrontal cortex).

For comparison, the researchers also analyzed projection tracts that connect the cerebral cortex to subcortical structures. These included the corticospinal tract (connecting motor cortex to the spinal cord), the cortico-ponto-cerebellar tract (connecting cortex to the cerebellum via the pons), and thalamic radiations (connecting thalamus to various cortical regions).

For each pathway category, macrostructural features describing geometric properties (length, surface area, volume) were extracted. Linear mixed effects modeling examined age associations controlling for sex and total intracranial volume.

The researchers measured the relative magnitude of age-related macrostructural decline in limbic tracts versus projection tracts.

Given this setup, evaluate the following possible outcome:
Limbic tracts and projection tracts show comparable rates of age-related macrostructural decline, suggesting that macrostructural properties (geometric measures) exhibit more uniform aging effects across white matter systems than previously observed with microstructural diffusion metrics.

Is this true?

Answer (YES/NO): NO